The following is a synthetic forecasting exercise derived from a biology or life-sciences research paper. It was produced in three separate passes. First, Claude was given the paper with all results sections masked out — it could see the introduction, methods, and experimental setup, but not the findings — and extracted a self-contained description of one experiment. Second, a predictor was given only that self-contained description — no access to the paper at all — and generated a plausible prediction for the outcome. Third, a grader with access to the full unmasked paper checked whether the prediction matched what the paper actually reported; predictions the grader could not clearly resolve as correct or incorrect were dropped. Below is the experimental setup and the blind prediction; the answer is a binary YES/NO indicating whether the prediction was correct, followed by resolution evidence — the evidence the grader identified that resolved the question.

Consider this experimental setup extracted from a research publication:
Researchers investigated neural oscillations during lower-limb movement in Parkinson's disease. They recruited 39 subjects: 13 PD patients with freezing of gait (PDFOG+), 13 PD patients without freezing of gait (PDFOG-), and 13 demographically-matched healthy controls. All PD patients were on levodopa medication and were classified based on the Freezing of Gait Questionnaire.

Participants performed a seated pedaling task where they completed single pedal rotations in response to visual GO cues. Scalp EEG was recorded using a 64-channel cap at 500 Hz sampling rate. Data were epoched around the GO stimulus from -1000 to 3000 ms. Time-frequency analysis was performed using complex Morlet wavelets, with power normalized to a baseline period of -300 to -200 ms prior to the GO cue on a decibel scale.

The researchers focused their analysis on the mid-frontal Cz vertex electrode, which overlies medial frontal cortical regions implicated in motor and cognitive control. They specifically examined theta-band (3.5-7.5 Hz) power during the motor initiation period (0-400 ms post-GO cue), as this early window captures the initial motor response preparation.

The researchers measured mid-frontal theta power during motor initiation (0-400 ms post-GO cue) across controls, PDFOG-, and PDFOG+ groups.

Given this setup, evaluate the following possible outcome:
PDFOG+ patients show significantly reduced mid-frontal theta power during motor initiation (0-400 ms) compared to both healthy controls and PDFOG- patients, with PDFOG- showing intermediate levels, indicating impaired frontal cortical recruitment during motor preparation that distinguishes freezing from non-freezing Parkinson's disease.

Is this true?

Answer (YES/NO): YES